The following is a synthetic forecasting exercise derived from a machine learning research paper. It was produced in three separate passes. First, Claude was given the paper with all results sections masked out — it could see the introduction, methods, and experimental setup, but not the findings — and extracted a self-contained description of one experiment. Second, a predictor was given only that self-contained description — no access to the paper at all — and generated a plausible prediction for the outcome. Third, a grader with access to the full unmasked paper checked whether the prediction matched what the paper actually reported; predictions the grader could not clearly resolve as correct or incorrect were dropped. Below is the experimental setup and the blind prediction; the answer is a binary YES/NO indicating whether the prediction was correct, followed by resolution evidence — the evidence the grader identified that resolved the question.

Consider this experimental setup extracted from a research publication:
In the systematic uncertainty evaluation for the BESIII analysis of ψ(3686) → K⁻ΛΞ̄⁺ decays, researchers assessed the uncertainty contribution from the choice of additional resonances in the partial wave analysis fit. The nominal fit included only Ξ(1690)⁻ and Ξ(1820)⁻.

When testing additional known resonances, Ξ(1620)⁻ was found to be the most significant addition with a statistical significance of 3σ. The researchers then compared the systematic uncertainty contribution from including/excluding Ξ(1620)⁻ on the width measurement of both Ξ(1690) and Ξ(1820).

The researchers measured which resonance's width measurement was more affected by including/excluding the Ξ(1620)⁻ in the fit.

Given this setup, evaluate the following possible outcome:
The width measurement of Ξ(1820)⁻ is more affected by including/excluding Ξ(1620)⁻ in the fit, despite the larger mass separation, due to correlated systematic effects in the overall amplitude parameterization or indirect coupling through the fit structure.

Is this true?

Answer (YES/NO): NO